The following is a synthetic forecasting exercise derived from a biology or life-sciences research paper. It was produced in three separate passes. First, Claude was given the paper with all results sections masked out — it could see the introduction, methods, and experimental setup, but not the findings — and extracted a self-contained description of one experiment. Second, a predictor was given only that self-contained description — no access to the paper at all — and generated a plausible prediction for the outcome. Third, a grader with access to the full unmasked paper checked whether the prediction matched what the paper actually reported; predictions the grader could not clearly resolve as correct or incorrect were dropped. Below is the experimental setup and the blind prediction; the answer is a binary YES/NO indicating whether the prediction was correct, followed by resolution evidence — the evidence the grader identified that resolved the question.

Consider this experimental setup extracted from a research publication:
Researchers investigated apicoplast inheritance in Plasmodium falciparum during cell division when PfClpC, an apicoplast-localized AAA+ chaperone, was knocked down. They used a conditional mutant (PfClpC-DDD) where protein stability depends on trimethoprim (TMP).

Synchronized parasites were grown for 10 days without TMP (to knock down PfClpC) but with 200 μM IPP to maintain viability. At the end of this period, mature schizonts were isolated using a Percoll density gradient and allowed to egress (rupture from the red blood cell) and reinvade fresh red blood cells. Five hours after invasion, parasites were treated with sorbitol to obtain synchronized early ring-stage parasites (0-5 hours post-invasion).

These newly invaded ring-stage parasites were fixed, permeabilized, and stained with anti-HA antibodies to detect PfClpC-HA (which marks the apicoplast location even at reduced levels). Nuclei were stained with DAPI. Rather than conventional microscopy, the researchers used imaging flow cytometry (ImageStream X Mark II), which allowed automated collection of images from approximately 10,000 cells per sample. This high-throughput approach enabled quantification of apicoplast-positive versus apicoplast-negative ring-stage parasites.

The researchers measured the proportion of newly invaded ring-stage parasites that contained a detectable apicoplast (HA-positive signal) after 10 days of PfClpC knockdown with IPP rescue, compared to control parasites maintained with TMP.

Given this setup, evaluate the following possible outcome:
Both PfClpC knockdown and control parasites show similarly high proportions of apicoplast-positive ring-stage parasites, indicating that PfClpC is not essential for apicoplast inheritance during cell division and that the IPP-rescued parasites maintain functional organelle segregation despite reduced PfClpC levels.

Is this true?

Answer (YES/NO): NO